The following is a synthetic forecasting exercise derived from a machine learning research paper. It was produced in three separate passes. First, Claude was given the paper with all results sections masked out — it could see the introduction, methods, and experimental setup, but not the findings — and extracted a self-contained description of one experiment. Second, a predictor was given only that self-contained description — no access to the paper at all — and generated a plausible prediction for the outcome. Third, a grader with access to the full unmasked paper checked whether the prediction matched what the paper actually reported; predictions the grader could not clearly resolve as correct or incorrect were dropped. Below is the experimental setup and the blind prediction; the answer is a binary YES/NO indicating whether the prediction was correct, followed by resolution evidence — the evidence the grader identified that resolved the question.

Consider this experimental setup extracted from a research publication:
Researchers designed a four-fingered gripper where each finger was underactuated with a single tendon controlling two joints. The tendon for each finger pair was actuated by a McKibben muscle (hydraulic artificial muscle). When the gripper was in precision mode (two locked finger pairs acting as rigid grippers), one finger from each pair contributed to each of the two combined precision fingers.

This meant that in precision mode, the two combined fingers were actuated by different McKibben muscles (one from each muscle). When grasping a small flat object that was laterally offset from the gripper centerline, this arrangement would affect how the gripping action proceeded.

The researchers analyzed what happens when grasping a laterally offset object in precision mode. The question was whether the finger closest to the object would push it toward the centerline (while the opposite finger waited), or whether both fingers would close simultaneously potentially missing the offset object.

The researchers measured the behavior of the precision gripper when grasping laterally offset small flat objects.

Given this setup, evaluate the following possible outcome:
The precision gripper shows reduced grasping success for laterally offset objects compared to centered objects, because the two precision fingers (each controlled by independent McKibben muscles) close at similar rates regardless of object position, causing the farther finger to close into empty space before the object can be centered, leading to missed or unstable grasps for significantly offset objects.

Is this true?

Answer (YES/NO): NO